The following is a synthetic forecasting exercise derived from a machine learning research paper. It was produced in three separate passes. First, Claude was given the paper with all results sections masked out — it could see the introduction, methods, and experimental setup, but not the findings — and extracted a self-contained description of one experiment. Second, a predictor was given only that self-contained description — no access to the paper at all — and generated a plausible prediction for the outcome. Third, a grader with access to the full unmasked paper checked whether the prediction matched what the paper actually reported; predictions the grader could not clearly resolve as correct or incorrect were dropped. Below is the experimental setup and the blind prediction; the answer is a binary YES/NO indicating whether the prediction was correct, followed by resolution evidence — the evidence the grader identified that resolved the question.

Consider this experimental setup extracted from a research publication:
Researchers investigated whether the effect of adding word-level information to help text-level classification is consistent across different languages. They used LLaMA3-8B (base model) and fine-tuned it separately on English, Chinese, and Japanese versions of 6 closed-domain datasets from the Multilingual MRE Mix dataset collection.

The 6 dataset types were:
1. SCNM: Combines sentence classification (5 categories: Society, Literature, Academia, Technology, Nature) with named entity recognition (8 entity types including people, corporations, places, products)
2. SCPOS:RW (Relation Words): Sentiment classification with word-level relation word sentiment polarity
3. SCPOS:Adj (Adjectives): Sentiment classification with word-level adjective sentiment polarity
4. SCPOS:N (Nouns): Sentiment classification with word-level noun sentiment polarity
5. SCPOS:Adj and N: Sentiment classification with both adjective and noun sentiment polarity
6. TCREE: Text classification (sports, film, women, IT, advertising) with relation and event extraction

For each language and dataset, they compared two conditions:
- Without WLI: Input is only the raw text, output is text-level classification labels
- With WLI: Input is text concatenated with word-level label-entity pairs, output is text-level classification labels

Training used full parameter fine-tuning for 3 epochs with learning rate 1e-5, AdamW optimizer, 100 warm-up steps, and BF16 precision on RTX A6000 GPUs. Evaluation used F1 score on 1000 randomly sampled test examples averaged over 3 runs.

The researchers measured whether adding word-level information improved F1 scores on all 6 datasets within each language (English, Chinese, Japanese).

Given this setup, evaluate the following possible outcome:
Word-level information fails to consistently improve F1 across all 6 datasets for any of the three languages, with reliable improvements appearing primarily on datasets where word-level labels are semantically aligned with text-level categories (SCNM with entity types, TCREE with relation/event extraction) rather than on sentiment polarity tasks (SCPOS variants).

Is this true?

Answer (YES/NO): NO